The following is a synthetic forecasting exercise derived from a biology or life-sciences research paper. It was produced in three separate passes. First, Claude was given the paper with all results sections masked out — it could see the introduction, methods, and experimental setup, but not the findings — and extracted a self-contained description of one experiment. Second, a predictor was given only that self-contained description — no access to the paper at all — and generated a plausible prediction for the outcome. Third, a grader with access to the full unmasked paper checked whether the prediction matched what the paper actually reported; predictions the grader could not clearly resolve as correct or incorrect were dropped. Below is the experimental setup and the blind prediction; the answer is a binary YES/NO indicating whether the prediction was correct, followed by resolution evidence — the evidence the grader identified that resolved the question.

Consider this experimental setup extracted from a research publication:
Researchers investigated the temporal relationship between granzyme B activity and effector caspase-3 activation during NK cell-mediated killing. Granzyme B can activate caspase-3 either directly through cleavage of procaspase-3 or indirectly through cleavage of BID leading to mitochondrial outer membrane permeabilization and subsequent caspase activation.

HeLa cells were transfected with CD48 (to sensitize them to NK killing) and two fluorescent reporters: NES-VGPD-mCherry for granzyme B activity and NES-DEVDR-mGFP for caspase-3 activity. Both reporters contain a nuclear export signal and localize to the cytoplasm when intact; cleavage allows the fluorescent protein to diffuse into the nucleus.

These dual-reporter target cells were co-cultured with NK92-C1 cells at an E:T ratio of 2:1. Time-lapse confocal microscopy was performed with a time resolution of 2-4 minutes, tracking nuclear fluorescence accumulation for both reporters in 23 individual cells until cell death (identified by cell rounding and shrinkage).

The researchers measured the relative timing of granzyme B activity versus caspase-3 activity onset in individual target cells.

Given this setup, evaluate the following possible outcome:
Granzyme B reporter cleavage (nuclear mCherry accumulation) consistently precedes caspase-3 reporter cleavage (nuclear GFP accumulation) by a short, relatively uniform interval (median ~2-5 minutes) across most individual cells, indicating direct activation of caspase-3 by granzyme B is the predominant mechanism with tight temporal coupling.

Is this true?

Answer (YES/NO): NO